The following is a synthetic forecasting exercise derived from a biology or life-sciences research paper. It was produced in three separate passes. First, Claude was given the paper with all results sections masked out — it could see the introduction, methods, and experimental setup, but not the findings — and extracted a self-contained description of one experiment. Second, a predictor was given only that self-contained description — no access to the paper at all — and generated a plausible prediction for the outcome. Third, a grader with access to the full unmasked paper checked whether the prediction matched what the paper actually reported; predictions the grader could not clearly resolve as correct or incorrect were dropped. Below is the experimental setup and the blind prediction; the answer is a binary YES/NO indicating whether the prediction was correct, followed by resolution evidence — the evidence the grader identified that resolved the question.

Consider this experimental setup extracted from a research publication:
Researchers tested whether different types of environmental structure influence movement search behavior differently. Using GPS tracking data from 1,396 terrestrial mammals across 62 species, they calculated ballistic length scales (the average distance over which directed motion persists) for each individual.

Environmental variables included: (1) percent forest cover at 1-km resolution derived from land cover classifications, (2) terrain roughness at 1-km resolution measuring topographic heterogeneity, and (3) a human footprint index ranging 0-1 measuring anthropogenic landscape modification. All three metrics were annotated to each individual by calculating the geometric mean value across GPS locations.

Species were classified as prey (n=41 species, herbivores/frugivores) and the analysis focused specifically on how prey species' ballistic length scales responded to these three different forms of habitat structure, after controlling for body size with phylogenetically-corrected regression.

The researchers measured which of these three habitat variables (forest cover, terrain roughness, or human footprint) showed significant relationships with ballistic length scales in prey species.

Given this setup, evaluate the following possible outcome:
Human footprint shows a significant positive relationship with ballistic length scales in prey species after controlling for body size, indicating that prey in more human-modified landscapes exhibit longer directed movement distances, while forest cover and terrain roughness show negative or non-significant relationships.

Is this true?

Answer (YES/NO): NO